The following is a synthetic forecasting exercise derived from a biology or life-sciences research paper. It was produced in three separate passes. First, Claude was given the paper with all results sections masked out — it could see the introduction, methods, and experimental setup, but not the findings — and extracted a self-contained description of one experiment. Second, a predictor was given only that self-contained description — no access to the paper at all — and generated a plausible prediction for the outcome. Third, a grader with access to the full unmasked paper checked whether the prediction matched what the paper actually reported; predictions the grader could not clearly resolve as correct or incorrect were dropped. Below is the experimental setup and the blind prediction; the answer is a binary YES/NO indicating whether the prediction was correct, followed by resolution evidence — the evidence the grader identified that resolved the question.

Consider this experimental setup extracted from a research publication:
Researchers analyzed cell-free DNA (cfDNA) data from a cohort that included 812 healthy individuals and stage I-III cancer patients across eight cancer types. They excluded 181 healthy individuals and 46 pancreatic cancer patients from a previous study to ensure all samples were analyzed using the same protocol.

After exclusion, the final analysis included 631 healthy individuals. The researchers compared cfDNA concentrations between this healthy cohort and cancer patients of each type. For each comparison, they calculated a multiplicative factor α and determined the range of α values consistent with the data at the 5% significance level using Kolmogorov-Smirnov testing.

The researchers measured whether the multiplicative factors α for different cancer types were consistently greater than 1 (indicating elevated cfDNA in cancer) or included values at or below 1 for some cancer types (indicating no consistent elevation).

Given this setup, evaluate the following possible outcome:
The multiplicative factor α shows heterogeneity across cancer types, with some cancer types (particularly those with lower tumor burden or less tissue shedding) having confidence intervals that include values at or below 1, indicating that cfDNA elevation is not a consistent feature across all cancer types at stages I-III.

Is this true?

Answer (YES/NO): YES